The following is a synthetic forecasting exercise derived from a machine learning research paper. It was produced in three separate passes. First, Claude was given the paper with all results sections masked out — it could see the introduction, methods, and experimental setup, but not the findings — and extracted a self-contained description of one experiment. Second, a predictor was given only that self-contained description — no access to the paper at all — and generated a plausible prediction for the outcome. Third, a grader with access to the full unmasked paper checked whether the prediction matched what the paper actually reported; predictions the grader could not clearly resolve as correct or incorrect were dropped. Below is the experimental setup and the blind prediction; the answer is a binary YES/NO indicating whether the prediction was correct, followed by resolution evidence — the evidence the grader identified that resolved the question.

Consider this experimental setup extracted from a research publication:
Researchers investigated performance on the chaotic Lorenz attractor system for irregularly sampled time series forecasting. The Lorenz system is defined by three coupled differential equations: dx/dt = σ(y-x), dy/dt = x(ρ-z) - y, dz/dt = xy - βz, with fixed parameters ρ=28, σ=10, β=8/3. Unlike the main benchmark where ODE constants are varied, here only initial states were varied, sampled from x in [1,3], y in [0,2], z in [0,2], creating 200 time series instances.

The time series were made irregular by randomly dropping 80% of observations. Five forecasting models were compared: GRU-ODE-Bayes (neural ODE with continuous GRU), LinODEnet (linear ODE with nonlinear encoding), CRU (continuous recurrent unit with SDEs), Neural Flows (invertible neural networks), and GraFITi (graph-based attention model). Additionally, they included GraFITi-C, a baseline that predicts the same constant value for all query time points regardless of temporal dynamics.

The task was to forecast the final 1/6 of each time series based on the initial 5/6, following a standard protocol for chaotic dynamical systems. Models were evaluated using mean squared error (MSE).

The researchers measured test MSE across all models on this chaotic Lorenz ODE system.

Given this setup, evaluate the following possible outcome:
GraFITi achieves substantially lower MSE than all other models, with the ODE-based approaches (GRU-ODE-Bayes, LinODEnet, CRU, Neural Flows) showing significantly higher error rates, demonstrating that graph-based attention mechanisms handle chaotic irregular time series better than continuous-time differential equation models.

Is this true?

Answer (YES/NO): NO